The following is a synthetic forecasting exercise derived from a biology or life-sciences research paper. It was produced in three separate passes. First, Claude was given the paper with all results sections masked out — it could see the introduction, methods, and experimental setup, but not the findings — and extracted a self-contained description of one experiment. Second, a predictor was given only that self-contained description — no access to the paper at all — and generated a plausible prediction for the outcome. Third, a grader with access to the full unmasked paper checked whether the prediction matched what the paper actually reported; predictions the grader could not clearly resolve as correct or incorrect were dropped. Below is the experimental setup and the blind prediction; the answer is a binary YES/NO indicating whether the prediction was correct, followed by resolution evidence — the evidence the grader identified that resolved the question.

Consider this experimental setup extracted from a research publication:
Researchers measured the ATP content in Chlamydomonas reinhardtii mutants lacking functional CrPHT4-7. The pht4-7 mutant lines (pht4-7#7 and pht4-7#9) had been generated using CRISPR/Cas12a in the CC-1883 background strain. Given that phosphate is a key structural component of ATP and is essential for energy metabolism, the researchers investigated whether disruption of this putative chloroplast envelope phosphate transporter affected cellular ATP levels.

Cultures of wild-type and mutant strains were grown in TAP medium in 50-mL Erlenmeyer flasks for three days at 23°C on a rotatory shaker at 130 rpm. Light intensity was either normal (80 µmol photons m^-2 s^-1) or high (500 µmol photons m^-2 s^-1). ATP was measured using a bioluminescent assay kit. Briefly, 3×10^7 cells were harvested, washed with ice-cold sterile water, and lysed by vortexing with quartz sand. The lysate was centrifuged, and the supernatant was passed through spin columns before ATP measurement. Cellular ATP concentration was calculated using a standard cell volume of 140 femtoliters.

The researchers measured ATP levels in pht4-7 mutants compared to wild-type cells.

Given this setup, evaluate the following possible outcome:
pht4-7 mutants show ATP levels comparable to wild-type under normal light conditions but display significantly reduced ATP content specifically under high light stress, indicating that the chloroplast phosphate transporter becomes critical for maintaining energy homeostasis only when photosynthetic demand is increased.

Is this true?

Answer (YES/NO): NO